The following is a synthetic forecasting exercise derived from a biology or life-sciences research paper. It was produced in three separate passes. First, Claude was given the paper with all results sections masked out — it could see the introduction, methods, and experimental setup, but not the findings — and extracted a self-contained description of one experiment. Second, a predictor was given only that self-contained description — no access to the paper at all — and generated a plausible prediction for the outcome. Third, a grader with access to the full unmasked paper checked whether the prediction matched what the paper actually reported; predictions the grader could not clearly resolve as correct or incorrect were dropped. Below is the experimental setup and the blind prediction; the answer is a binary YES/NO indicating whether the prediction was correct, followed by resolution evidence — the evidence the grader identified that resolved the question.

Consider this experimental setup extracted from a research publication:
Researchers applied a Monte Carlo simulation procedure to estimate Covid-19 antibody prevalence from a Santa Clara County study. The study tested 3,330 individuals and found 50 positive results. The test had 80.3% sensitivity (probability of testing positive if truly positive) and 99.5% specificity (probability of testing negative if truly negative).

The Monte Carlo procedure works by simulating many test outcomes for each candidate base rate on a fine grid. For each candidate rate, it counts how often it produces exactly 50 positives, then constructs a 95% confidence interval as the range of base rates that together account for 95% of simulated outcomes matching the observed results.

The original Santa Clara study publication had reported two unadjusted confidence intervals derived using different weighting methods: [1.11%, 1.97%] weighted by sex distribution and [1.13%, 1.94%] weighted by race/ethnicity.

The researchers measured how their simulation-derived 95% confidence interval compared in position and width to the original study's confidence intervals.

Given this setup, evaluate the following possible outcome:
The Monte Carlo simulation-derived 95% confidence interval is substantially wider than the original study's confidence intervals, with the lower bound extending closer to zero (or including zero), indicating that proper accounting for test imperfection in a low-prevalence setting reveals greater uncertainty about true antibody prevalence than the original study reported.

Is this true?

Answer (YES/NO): YES